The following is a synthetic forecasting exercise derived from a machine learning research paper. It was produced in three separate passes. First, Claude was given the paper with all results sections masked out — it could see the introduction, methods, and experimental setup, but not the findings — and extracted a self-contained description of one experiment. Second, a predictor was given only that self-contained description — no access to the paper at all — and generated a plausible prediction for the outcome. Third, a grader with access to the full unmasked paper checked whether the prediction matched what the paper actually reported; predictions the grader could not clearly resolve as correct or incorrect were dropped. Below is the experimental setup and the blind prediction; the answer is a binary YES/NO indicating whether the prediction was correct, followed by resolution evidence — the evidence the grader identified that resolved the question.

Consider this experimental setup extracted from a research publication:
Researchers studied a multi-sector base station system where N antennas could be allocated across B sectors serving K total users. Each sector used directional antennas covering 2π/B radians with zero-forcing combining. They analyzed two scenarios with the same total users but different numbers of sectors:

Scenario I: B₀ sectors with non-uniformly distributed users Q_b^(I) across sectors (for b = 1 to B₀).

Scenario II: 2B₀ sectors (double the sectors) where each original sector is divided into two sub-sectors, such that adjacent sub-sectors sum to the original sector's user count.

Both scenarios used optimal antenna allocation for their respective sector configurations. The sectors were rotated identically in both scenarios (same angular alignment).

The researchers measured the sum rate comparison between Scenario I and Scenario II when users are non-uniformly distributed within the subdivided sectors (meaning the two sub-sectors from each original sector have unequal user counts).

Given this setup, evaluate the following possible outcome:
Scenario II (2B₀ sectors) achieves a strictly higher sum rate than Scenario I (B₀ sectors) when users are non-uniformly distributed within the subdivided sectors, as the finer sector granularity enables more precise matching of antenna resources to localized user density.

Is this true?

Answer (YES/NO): YES